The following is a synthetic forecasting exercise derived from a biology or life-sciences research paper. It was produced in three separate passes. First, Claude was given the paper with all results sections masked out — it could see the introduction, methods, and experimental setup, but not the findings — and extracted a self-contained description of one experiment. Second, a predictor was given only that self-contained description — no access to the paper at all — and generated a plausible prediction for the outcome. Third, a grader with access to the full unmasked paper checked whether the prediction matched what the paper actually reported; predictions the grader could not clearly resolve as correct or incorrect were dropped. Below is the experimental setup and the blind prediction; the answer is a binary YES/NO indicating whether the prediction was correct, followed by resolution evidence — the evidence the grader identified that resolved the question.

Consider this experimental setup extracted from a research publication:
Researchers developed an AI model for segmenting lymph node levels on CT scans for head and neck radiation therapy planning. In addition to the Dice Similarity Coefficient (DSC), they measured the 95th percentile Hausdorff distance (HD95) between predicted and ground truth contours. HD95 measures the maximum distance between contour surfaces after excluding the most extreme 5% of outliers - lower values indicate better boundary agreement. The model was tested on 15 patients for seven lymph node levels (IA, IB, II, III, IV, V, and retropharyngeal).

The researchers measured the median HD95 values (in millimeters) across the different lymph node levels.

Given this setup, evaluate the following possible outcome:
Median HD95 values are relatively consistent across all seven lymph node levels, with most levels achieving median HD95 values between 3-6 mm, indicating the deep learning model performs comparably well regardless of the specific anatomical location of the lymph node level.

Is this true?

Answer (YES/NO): NO